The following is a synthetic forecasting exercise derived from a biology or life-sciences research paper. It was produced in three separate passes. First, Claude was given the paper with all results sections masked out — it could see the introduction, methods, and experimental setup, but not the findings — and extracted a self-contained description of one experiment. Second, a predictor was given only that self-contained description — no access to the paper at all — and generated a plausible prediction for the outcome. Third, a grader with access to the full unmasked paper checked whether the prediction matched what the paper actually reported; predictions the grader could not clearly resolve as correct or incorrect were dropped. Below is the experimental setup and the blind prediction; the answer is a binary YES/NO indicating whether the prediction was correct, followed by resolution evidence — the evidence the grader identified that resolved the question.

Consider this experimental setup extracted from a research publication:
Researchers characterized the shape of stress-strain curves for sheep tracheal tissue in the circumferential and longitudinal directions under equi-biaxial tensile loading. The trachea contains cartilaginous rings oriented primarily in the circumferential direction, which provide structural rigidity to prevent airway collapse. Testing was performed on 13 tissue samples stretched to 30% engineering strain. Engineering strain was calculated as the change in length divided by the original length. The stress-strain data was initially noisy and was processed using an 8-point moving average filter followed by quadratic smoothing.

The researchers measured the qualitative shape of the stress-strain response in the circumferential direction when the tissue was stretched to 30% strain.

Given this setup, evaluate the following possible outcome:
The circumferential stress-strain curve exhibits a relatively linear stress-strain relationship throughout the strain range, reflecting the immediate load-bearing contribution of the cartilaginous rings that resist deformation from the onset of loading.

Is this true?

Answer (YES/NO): NO